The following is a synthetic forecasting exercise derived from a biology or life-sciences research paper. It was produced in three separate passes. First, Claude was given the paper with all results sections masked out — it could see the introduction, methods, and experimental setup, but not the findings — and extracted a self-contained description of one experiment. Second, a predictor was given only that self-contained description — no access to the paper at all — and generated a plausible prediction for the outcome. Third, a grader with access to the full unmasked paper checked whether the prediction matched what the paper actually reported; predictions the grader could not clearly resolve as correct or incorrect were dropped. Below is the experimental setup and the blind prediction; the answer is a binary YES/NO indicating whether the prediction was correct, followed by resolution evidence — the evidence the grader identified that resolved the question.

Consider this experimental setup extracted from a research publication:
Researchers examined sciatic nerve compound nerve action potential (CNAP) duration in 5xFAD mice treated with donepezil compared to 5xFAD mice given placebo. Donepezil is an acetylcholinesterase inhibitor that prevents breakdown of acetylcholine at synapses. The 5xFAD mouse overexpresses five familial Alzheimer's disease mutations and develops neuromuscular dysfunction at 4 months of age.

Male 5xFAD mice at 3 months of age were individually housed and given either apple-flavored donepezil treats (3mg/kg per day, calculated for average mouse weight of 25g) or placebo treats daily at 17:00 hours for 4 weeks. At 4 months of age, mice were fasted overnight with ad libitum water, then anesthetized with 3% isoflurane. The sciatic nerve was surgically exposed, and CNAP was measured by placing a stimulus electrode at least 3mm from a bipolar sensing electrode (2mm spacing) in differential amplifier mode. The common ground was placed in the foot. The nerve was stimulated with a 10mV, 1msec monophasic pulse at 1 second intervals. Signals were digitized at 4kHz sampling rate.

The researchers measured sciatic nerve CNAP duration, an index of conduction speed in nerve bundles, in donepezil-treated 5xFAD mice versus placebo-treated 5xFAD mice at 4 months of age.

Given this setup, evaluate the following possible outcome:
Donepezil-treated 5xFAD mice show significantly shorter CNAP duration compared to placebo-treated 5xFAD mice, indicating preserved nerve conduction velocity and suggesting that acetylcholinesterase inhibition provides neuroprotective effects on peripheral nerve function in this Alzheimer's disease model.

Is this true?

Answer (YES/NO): YES